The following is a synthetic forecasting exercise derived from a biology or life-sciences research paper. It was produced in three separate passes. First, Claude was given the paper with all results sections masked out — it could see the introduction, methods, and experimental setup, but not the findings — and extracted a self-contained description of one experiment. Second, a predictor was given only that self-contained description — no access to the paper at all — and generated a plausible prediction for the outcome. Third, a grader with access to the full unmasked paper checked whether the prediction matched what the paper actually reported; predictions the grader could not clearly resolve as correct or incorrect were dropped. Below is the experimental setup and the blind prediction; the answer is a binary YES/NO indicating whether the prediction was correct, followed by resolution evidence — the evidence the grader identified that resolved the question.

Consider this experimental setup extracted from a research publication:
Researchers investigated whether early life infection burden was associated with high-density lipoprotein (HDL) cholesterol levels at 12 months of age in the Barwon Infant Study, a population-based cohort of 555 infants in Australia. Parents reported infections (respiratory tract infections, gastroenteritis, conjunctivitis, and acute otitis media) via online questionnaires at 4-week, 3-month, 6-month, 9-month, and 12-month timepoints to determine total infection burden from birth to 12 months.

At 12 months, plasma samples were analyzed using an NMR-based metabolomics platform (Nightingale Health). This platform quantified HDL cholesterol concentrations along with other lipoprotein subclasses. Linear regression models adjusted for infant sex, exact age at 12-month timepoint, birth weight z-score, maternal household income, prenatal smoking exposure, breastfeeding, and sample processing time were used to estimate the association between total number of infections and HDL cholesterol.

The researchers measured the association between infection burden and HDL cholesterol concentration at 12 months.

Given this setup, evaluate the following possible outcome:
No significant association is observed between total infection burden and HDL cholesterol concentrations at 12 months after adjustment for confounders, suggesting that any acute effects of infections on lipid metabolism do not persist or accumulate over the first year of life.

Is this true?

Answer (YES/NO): NO